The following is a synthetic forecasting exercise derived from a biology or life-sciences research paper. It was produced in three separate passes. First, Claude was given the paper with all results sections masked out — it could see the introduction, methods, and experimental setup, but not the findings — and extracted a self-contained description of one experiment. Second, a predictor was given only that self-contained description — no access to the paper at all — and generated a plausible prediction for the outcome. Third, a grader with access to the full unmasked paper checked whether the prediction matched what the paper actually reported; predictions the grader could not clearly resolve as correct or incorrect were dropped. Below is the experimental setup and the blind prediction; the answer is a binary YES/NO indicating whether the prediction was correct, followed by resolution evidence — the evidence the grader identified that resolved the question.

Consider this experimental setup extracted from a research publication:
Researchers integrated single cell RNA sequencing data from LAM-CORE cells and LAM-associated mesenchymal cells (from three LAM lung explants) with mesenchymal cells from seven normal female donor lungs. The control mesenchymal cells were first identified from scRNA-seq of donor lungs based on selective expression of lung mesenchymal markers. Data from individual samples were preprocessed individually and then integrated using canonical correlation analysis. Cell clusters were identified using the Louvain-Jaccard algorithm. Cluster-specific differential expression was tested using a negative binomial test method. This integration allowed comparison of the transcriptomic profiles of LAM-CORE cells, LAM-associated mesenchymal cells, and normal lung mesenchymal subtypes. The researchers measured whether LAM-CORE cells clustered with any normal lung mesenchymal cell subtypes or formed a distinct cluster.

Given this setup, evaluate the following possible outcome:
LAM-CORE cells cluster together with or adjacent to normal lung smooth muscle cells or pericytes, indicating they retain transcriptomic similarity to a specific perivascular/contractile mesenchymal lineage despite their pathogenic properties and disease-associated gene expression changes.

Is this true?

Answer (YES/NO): NO